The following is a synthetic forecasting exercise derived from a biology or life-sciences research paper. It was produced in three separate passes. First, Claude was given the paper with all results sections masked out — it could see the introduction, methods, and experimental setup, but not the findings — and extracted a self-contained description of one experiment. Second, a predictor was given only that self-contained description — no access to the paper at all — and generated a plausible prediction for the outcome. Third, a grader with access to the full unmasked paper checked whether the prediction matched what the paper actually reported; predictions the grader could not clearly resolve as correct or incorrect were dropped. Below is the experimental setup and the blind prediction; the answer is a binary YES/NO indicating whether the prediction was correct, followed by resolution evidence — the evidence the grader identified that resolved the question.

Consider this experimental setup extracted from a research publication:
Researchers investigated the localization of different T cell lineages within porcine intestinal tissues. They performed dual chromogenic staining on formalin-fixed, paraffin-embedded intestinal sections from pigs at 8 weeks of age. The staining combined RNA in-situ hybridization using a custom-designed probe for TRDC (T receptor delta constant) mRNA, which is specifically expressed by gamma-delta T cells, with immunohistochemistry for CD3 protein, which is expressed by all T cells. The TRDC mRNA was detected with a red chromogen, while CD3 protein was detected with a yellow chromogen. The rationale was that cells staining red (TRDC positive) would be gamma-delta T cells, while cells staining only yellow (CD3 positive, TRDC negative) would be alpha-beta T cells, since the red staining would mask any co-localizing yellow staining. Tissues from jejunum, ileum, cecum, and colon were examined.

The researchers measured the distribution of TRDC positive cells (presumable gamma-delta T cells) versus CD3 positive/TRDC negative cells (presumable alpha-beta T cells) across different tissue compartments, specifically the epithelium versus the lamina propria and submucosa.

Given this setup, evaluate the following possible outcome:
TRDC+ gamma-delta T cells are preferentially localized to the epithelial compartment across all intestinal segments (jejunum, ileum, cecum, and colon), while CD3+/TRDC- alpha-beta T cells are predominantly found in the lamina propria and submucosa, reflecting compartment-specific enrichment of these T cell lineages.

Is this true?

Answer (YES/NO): YES